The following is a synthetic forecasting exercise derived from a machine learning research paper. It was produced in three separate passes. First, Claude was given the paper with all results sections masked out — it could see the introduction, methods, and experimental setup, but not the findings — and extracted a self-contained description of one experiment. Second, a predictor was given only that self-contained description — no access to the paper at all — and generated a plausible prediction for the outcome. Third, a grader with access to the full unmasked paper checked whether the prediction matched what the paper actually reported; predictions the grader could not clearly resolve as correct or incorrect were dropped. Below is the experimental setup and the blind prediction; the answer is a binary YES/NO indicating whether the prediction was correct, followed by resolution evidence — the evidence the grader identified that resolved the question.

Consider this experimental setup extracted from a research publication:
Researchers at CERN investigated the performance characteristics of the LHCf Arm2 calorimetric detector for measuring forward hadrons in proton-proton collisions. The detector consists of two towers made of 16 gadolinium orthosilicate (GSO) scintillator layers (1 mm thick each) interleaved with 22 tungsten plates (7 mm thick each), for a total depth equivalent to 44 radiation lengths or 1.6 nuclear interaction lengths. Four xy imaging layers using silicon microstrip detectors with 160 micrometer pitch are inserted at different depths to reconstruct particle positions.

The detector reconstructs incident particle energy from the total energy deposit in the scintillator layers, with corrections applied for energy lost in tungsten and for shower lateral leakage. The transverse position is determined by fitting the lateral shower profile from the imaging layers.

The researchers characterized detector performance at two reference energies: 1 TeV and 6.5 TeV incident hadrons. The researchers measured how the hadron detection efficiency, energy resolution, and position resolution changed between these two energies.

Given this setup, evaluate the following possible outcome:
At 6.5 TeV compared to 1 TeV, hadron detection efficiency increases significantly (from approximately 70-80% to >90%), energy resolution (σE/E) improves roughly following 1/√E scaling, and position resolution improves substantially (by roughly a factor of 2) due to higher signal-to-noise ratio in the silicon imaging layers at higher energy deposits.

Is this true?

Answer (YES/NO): NO